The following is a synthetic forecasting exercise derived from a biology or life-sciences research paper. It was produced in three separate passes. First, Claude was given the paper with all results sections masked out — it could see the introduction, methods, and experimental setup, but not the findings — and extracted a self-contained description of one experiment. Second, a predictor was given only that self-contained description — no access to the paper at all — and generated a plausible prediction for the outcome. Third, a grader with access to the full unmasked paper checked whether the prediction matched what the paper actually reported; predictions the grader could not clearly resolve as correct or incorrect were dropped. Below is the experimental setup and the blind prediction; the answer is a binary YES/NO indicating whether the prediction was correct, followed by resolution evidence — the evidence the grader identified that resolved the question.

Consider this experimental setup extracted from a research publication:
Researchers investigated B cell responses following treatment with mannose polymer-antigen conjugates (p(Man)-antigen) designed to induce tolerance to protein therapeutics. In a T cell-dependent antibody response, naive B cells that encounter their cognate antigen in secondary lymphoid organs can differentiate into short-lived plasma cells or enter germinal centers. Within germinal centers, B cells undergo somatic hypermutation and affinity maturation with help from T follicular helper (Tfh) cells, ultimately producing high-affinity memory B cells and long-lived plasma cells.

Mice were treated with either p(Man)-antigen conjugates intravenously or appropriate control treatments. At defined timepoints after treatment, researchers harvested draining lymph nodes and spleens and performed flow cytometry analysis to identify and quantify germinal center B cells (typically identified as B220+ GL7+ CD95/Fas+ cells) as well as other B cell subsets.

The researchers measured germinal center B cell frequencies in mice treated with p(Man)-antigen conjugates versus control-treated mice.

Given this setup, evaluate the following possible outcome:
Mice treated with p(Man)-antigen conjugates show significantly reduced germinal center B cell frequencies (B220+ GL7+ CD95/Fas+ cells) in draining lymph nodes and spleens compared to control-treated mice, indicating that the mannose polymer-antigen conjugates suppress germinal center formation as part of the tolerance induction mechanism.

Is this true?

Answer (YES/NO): NO